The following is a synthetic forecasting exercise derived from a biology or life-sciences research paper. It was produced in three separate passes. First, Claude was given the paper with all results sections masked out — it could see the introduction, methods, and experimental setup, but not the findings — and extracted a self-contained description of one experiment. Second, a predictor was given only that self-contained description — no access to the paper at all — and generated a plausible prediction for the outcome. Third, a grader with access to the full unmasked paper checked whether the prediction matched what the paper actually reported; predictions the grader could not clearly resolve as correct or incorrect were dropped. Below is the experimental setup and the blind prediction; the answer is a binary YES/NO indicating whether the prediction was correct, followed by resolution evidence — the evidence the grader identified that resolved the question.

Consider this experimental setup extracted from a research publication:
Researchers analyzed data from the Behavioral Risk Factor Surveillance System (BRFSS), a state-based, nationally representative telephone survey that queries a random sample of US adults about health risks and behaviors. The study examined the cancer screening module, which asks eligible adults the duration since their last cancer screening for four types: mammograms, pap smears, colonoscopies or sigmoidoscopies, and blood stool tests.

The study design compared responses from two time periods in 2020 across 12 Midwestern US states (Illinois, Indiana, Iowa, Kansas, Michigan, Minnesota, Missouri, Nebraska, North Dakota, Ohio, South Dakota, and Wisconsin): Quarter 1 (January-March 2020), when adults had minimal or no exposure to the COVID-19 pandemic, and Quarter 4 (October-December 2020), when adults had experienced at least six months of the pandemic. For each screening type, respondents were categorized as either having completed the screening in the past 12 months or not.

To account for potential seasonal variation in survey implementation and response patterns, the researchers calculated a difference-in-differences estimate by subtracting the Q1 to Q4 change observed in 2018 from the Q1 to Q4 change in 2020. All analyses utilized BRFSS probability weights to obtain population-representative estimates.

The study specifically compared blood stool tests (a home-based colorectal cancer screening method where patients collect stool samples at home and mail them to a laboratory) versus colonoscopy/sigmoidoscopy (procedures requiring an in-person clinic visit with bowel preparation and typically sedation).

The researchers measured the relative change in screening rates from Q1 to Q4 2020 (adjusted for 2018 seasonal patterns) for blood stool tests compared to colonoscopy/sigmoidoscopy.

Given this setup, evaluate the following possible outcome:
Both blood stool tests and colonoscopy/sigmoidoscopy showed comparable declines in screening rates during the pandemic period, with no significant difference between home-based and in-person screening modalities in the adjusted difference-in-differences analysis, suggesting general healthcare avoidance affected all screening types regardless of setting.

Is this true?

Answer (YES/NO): NO